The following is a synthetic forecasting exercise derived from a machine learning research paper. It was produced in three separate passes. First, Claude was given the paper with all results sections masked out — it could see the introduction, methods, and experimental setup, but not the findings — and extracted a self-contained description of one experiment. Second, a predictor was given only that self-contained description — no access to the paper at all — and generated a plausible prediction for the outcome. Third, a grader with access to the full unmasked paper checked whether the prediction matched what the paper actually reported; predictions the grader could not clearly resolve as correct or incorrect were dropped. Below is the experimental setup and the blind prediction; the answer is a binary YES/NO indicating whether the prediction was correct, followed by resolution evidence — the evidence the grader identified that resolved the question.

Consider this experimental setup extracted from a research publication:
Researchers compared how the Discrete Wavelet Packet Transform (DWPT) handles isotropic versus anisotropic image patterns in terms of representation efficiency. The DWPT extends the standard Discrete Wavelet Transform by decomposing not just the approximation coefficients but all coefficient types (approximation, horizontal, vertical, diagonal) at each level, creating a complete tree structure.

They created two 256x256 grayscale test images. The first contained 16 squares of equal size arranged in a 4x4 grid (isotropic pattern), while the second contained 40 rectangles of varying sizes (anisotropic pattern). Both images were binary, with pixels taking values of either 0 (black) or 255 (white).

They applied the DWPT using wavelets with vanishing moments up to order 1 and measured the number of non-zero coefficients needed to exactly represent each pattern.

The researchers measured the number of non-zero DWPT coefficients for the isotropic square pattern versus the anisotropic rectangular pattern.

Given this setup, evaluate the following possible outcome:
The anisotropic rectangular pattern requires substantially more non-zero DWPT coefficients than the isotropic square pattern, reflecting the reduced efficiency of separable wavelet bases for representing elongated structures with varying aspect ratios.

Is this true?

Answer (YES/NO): YES